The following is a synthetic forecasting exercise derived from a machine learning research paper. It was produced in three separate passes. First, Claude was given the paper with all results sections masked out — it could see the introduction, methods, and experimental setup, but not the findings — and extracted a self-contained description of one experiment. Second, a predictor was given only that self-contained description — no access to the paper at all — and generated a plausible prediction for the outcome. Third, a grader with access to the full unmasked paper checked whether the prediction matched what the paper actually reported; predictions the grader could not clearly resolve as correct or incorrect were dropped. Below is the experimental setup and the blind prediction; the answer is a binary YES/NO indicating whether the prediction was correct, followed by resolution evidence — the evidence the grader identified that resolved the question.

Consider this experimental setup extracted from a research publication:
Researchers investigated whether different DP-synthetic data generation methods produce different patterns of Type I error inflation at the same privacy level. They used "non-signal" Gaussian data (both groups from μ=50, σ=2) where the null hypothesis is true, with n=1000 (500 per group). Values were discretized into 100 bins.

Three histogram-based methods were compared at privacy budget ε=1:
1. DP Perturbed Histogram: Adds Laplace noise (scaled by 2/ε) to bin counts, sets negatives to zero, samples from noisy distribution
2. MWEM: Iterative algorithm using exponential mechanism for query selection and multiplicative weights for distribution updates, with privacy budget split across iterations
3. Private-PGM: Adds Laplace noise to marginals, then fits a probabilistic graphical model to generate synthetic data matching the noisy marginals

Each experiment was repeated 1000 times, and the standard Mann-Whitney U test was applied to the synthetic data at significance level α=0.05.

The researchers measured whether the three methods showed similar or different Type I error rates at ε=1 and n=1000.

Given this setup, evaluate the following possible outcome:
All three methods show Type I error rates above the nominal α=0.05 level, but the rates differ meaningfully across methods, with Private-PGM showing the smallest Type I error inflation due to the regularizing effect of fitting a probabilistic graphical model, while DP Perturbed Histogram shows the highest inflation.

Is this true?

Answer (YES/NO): NO